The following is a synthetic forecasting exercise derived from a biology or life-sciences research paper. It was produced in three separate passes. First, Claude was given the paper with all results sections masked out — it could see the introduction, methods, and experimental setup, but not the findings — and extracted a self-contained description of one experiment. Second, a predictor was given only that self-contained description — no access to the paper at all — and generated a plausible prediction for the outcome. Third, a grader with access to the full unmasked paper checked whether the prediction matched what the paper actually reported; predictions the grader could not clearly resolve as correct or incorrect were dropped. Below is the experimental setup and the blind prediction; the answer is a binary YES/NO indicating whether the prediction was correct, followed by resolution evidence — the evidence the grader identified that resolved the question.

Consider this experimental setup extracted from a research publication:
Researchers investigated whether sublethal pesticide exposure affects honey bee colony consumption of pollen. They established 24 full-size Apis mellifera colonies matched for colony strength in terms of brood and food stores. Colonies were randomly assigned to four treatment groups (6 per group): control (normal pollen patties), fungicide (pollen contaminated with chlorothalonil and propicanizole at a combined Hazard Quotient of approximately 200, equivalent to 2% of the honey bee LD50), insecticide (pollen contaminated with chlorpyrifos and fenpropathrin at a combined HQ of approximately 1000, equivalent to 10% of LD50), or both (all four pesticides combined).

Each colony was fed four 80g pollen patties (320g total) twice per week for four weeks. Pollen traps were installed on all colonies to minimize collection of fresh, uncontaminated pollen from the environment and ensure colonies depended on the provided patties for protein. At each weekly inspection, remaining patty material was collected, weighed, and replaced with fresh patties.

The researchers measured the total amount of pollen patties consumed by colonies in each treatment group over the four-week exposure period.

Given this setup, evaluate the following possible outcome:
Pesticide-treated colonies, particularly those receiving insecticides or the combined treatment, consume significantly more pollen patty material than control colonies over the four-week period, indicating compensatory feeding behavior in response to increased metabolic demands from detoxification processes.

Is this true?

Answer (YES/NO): NO